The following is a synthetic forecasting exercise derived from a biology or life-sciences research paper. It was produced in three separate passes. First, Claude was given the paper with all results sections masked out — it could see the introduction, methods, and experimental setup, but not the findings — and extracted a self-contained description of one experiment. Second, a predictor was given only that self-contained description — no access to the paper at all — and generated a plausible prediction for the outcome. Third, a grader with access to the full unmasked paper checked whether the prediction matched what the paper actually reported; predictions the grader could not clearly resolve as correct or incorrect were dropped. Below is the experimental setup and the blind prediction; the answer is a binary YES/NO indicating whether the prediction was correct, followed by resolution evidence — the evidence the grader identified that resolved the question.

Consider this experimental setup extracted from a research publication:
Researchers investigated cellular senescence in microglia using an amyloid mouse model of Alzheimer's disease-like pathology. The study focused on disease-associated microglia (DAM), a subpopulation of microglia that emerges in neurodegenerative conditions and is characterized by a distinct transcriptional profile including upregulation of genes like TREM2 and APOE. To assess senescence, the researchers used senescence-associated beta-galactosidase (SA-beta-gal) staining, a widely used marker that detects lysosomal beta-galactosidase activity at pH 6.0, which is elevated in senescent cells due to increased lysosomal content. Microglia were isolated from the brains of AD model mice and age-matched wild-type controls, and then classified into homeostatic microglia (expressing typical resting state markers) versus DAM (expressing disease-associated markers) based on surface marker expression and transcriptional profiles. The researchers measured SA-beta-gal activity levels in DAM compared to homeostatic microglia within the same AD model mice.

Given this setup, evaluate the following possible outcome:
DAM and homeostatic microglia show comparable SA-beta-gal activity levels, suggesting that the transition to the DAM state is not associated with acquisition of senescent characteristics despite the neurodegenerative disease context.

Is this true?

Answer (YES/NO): NO